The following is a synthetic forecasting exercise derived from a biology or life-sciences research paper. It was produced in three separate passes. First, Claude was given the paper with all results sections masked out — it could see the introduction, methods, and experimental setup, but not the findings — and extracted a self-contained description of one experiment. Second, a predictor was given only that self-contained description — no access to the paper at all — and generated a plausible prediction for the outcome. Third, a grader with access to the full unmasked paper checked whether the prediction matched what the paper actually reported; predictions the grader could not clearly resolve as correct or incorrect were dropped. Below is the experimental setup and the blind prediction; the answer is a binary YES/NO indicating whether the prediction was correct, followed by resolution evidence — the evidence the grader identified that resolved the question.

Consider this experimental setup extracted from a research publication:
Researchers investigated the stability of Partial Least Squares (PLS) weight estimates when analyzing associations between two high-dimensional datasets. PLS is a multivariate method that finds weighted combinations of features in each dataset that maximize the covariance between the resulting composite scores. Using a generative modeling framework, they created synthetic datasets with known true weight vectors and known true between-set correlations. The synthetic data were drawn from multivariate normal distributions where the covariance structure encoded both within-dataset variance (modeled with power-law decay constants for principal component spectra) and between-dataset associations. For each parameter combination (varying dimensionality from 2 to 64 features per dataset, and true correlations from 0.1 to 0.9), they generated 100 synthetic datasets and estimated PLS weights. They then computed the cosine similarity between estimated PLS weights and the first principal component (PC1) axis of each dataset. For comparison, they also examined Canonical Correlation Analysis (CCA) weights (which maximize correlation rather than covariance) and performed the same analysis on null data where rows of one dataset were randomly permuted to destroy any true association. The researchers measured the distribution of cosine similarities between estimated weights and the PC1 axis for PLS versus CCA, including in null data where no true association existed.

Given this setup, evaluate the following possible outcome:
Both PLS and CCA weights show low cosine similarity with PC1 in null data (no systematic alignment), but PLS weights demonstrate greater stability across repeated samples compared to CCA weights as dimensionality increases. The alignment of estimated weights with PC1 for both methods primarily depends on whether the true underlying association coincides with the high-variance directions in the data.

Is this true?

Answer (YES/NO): NO